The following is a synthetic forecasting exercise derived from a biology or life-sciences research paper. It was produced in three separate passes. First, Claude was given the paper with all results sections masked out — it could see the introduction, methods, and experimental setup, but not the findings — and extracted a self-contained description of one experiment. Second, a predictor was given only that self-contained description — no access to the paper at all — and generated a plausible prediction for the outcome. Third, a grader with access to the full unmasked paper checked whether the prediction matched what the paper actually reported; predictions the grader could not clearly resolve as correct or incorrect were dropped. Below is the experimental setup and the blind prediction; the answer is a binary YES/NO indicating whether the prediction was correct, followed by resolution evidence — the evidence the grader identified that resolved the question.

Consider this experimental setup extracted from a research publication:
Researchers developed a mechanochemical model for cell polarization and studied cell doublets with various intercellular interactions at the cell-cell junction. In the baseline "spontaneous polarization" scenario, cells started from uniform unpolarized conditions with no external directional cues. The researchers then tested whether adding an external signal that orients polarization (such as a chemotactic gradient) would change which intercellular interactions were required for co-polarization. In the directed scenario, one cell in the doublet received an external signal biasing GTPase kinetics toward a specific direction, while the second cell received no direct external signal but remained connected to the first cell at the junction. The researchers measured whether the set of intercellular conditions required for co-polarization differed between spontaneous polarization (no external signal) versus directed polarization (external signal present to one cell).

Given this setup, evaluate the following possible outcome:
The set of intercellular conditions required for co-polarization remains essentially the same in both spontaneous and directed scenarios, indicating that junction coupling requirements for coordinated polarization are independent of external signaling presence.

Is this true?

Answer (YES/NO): YES